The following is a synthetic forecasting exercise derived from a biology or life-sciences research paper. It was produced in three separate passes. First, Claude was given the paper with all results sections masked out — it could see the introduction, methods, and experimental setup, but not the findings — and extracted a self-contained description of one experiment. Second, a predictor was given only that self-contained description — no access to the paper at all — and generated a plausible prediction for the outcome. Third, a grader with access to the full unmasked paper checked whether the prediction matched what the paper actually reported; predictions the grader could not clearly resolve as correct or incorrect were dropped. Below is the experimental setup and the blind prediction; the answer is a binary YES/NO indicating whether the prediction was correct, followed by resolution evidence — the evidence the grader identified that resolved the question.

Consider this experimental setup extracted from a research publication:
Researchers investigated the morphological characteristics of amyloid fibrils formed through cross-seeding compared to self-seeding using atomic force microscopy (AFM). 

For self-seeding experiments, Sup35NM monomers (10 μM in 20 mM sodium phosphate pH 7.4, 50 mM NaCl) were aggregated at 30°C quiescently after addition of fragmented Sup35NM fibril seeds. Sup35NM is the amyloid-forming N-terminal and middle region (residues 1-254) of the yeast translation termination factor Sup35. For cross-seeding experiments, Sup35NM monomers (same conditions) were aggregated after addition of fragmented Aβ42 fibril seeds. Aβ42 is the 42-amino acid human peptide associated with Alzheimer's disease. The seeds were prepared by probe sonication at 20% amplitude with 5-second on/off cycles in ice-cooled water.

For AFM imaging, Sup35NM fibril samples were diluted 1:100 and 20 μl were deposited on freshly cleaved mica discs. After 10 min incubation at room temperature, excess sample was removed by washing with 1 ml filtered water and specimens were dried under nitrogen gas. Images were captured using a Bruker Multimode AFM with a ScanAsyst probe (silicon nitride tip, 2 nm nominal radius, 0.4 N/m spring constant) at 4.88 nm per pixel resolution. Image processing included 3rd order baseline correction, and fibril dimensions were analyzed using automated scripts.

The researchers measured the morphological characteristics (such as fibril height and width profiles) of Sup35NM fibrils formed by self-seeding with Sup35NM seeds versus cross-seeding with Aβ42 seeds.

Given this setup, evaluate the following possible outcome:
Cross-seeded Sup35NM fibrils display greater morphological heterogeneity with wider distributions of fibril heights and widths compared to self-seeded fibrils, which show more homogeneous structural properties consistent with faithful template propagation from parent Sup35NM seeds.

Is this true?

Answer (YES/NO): NO